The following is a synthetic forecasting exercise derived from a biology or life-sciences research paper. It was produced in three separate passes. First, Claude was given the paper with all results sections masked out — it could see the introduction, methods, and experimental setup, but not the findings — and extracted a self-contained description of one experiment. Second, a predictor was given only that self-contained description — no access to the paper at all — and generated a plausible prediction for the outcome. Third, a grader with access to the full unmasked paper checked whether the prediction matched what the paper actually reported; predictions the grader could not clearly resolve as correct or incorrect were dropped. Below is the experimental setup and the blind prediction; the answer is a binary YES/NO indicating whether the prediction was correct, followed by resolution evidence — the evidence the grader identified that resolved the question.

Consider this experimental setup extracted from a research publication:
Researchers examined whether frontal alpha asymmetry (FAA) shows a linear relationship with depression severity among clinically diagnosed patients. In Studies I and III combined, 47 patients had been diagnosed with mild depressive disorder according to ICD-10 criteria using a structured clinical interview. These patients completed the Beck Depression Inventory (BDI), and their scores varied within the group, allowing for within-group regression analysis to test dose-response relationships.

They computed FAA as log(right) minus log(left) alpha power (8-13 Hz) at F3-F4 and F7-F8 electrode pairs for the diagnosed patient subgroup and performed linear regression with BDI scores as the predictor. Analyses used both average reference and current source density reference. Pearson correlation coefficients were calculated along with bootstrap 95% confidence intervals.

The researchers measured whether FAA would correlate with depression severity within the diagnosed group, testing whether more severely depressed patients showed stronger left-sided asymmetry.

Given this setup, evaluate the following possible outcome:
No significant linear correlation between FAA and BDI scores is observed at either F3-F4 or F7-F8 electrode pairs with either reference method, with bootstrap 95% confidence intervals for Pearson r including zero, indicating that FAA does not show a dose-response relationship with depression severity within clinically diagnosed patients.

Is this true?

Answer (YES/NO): YES